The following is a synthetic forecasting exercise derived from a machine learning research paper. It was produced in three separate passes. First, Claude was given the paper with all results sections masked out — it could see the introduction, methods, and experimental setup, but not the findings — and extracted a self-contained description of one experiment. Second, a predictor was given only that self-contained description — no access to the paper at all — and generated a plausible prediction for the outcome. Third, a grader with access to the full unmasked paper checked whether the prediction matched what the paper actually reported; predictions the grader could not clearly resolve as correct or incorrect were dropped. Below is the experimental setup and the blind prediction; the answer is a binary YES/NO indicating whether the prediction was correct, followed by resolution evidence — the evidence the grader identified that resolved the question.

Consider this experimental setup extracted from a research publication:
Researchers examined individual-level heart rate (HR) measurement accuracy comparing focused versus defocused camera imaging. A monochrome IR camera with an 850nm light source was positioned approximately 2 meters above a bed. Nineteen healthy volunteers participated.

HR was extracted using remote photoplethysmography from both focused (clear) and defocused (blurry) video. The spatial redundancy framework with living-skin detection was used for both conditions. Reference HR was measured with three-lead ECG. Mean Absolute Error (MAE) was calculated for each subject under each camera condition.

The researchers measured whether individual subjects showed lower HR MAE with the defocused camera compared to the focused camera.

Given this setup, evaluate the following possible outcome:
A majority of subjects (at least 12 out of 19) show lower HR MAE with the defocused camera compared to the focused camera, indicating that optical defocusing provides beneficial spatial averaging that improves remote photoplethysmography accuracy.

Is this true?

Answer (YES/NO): NO